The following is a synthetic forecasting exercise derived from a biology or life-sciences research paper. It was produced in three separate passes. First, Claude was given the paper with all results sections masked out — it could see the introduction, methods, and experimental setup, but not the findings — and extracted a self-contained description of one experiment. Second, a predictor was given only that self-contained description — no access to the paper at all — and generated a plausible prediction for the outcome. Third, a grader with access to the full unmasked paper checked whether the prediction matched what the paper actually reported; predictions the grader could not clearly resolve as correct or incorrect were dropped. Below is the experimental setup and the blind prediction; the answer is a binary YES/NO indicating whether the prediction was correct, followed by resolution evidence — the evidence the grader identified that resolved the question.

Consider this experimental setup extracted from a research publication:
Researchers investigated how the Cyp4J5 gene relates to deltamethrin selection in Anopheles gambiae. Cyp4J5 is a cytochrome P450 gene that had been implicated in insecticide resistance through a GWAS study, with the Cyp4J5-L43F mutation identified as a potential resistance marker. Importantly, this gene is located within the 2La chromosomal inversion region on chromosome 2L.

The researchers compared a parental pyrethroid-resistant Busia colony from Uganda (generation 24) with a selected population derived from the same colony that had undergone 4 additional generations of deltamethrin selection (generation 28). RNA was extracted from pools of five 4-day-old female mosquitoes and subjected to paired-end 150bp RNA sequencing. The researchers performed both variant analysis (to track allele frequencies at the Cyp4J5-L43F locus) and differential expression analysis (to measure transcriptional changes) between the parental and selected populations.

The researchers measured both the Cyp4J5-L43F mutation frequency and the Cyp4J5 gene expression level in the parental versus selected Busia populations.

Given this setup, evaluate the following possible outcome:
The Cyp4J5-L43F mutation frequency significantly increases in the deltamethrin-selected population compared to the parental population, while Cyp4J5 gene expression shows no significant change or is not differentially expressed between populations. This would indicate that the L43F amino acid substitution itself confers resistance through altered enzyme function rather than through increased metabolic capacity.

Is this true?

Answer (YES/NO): NO